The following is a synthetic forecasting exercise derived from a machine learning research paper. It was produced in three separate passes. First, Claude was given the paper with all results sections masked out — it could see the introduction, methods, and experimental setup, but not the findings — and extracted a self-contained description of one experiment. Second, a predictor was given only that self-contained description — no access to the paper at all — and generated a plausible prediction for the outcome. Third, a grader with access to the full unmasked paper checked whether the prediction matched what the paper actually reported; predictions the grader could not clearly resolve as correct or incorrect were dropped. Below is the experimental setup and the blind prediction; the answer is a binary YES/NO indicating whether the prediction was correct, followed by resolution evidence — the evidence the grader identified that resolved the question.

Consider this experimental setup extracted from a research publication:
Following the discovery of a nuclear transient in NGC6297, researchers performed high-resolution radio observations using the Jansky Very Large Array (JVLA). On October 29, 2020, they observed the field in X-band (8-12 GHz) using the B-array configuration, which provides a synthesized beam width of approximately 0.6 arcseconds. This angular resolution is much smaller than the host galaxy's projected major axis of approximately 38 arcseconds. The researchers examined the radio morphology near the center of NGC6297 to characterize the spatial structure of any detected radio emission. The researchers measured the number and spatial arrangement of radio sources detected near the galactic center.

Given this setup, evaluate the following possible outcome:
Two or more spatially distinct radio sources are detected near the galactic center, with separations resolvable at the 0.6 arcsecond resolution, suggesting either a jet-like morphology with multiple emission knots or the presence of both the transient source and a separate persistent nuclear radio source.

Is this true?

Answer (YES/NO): YES